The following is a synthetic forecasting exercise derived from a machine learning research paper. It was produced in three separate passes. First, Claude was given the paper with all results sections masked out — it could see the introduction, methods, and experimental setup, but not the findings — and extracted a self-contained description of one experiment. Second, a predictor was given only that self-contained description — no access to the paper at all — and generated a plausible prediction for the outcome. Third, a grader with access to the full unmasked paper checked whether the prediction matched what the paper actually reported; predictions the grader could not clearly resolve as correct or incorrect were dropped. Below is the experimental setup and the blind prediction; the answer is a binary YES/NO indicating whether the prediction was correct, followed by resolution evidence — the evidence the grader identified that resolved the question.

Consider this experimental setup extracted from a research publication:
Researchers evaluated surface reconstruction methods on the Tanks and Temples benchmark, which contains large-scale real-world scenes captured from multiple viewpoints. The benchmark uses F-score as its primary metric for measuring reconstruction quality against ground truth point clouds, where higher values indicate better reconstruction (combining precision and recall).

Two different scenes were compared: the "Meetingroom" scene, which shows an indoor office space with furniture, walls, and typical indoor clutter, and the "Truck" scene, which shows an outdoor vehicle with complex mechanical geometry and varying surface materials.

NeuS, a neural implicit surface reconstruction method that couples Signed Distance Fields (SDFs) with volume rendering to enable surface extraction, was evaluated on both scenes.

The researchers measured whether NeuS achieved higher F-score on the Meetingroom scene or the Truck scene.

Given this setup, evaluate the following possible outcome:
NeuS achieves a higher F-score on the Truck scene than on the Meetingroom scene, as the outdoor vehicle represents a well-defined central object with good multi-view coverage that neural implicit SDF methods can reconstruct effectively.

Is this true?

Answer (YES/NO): YES